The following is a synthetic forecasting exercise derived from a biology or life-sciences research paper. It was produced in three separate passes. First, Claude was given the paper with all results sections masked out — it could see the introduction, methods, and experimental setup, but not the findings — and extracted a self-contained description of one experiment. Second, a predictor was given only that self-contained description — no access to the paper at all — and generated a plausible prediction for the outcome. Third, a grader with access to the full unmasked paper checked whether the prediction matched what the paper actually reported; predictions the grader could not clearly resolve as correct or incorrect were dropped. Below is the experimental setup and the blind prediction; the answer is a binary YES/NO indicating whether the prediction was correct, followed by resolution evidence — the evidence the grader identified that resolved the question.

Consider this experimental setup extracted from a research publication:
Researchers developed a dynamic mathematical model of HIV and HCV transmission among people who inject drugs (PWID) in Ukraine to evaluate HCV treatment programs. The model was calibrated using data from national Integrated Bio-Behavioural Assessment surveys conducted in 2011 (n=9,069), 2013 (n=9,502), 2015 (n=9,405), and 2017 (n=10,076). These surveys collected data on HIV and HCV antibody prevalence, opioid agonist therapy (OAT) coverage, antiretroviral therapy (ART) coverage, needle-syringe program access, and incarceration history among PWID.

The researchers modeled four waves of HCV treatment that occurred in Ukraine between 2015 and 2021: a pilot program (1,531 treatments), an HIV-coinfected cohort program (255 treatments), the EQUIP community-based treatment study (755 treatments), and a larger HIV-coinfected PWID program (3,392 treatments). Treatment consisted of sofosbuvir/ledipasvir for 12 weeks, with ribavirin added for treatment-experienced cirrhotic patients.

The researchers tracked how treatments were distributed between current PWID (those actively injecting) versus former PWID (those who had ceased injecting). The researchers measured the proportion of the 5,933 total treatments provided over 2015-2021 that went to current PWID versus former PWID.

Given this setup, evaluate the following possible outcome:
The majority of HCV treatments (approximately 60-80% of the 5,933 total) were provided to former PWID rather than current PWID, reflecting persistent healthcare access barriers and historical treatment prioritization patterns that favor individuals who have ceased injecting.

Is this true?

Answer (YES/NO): NO